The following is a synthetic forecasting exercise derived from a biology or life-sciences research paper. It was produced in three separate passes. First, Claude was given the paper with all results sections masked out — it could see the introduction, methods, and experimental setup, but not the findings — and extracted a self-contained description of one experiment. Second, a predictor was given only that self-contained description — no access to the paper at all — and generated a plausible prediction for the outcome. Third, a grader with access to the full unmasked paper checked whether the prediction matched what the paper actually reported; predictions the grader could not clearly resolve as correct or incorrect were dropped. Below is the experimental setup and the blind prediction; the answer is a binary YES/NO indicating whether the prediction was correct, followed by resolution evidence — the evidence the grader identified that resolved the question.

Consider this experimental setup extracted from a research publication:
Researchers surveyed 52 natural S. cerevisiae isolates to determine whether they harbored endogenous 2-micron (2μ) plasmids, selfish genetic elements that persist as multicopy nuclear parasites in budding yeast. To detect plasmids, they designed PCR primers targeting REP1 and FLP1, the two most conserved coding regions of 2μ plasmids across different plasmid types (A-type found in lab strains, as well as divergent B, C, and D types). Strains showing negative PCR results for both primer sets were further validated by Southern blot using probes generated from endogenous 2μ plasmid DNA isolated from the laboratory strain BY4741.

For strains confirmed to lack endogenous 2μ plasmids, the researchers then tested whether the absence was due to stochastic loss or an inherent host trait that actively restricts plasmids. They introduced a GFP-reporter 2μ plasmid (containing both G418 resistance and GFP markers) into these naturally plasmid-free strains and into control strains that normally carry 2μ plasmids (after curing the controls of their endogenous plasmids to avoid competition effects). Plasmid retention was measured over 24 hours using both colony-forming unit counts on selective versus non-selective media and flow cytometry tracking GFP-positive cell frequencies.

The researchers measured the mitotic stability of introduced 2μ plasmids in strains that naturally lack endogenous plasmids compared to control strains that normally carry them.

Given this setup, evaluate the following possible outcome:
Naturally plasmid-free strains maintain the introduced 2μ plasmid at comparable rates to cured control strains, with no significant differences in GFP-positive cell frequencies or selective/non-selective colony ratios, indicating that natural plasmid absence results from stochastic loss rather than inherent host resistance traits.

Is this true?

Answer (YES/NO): NO